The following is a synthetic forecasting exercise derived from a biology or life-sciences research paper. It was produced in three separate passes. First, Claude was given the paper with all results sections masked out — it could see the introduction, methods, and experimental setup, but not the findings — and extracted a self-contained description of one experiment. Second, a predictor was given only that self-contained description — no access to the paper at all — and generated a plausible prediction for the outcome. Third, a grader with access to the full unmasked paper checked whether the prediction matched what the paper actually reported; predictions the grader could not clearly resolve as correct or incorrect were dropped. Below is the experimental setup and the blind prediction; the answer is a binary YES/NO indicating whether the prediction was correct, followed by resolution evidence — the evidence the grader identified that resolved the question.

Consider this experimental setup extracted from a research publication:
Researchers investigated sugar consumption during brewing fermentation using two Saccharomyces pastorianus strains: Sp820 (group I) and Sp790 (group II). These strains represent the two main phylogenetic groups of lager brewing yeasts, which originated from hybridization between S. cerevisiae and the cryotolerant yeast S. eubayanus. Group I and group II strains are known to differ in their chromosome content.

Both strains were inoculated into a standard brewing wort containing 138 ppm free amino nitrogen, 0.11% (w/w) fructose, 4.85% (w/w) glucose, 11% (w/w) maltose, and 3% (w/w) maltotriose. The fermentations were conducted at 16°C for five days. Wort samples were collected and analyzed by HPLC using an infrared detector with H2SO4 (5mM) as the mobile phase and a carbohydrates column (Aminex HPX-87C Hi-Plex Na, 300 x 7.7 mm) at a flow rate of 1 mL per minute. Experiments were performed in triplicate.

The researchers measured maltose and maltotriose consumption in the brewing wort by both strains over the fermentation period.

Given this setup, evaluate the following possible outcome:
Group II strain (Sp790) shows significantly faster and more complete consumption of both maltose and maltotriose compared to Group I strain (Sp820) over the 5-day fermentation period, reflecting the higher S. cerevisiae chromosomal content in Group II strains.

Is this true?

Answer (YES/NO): NO